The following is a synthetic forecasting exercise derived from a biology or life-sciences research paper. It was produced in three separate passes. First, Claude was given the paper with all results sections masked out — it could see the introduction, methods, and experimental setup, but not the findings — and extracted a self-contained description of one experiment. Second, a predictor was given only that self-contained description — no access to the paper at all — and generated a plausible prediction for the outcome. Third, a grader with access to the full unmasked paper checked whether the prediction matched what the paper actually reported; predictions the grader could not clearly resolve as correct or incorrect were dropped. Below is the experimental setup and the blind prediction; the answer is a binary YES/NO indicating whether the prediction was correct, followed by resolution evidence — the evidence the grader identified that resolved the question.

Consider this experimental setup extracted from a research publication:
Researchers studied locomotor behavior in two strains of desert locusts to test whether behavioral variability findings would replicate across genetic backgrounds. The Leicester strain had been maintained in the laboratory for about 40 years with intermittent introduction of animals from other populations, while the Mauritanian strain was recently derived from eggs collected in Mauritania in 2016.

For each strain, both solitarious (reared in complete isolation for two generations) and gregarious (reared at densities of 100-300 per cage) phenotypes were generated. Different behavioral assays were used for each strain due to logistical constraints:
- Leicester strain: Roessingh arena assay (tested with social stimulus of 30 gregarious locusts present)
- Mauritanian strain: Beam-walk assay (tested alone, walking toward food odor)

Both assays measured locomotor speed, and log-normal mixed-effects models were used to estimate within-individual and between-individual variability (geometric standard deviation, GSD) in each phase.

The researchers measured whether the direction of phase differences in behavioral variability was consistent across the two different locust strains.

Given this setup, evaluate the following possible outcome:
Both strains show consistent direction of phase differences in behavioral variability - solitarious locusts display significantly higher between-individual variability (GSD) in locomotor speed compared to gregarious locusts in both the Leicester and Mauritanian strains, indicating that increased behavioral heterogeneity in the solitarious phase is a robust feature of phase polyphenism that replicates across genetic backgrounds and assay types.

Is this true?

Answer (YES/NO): YES